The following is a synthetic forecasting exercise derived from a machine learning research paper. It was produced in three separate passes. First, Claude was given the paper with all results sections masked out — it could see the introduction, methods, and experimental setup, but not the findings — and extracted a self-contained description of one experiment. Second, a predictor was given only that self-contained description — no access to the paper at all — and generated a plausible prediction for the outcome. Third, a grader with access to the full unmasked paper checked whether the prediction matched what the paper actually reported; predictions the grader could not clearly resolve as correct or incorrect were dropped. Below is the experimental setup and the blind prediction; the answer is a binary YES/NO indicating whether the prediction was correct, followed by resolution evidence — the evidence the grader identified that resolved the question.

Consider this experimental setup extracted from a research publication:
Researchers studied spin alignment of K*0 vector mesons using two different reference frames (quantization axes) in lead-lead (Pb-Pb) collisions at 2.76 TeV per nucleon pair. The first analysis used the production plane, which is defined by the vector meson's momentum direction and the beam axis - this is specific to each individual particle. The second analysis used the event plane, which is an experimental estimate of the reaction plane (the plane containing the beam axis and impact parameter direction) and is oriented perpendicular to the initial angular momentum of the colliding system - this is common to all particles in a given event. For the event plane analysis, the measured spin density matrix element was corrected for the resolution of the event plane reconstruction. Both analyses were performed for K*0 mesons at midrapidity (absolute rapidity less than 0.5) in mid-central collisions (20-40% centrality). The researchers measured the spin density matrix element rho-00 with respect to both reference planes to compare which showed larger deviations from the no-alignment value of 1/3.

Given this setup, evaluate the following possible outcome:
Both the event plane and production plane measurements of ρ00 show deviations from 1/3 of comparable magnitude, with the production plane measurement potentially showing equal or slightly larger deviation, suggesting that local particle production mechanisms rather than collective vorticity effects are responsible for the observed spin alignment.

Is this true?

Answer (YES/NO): NO